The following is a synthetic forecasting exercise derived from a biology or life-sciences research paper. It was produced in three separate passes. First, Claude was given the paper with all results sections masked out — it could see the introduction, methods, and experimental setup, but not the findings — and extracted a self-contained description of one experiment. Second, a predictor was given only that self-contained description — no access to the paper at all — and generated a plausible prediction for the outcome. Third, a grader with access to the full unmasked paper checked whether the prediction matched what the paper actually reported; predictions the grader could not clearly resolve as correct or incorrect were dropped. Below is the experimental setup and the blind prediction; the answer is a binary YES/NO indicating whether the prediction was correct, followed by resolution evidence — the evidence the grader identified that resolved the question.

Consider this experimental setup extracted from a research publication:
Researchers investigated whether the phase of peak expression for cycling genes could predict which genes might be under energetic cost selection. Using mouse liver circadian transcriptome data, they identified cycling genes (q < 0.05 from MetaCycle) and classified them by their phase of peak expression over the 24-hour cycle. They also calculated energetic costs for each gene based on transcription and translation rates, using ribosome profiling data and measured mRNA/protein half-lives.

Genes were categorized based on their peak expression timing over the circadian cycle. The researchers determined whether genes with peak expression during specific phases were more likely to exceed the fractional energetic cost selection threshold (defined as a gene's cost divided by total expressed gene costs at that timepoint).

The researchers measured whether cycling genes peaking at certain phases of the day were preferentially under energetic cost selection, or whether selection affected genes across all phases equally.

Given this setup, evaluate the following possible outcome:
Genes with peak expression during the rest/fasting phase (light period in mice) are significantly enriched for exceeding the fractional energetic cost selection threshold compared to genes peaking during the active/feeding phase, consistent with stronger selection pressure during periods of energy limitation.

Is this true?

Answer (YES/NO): NO